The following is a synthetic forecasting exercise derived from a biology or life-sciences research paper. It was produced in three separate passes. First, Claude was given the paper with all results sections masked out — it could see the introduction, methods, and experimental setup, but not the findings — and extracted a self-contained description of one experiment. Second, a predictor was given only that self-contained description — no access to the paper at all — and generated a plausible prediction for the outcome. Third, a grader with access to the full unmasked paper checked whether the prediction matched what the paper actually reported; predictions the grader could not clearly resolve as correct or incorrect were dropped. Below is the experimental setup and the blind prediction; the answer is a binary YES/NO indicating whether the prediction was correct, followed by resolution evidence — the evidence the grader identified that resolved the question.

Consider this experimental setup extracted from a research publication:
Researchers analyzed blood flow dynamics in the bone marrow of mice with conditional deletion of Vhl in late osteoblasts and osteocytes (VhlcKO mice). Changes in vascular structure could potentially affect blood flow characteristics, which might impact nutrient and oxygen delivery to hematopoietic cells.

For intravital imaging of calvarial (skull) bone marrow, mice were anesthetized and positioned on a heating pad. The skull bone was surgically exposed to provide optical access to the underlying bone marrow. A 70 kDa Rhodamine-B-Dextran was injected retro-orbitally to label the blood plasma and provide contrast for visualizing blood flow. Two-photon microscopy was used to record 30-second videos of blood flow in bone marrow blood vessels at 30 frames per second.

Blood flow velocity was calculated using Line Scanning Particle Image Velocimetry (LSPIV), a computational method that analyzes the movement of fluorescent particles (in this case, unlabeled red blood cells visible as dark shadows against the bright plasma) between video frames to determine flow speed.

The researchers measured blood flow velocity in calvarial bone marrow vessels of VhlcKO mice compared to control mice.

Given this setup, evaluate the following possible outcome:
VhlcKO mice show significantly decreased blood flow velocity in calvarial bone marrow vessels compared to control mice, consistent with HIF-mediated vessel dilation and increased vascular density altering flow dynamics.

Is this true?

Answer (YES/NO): YES